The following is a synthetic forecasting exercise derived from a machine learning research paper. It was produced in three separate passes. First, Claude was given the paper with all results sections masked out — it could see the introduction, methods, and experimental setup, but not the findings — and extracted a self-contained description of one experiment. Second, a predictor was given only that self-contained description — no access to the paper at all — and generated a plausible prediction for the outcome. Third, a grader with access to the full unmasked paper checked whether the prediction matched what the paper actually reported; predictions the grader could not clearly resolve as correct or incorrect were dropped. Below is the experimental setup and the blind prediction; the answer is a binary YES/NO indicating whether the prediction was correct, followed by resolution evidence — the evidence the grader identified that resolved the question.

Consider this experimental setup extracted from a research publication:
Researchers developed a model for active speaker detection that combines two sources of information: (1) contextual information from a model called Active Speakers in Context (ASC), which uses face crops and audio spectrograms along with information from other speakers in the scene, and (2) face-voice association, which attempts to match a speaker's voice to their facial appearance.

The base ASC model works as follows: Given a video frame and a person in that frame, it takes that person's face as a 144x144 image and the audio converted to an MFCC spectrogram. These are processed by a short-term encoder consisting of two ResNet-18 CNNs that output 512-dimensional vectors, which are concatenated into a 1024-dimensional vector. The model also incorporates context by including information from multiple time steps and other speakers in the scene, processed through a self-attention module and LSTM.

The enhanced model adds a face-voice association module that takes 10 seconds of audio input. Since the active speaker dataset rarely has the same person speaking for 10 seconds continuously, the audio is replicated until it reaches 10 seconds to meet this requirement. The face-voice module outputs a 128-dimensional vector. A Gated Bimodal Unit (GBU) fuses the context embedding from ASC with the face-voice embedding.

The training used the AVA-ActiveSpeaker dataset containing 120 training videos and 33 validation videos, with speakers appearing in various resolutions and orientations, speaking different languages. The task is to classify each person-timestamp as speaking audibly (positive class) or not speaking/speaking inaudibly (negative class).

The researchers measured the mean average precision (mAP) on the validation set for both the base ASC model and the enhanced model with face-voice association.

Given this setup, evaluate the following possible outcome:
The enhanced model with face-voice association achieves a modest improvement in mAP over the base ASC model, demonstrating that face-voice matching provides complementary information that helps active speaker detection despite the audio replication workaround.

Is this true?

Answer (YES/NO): NO